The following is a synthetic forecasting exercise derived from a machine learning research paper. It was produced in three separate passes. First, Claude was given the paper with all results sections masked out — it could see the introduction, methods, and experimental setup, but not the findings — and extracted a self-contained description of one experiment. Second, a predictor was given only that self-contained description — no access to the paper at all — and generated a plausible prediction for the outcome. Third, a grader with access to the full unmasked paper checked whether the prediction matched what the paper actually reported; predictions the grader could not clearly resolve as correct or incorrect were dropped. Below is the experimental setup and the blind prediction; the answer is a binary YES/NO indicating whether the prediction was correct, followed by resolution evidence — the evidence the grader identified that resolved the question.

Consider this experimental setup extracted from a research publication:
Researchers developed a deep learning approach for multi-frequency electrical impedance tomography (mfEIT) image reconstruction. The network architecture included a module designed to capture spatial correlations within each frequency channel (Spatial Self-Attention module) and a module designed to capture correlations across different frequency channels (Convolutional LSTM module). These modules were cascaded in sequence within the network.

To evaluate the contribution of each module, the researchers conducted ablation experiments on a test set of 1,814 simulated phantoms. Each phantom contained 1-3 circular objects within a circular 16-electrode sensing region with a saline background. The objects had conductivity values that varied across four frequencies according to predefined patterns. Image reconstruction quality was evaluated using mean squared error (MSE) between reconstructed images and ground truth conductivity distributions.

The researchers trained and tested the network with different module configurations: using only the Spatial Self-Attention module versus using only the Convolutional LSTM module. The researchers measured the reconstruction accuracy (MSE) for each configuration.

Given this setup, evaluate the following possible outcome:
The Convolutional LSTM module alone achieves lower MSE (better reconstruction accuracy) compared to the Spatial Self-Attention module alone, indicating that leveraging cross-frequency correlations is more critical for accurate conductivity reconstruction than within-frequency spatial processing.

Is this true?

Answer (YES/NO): YES